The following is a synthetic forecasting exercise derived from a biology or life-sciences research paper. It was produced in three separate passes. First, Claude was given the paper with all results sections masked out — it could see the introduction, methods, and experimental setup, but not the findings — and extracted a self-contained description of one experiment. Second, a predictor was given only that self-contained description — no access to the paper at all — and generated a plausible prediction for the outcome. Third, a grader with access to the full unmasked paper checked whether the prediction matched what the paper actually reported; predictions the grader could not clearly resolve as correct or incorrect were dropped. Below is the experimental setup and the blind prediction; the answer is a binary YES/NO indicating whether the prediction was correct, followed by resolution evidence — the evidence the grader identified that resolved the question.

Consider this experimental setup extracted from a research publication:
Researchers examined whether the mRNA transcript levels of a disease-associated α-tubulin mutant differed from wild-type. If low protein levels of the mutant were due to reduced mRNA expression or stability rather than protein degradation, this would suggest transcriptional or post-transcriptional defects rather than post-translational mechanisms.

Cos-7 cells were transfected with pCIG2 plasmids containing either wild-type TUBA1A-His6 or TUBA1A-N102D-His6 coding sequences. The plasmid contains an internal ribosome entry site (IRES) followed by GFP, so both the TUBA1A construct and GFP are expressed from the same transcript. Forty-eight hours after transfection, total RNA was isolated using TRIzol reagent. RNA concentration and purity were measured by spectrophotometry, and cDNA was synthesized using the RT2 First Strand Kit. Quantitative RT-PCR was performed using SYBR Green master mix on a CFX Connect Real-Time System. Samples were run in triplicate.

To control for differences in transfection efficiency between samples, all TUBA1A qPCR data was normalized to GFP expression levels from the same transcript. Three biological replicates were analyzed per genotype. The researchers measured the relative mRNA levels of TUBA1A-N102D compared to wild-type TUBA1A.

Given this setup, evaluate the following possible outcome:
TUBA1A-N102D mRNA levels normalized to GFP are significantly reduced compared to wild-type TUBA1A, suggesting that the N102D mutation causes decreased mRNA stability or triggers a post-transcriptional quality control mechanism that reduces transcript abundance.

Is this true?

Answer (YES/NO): NO